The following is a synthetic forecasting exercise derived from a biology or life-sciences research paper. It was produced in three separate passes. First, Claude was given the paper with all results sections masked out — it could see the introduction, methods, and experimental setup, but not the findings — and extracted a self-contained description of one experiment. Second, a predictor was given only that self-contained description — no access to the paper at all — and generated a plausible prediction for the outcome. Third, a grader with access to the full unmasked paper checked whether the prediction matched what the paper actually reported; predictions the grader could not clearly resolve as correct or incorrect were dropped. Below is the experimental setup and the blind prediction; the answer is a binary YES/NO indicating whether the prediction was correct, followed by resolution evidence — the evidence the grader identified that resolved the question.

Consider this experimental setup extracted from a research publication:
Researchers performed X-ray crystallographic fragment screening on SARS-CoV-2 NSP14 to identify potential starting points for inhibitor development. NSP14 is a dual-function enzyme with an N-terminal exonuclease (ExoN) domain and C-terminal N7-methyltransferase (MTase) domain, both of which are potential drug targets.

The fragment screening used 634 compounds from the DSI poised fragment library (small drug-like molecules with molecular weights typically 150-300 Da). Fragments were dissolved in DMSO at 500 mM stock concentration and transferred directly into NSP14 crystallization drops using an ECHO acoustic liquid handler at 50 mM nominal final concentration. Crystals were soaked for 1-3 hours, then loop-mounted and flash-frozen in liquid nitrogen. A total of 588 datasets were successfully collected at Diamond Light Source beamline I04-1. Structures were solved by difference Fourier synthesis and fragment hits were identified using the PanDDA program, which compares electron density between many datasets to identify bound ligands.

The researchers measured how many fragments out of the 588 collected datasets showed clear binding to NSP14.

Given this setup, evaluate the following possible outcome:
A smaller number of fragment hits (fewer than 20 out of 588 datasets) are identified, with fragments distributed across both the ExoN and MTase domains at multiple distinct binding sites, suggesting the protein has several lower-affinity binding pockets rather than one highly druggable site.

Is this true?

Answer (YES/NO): NO